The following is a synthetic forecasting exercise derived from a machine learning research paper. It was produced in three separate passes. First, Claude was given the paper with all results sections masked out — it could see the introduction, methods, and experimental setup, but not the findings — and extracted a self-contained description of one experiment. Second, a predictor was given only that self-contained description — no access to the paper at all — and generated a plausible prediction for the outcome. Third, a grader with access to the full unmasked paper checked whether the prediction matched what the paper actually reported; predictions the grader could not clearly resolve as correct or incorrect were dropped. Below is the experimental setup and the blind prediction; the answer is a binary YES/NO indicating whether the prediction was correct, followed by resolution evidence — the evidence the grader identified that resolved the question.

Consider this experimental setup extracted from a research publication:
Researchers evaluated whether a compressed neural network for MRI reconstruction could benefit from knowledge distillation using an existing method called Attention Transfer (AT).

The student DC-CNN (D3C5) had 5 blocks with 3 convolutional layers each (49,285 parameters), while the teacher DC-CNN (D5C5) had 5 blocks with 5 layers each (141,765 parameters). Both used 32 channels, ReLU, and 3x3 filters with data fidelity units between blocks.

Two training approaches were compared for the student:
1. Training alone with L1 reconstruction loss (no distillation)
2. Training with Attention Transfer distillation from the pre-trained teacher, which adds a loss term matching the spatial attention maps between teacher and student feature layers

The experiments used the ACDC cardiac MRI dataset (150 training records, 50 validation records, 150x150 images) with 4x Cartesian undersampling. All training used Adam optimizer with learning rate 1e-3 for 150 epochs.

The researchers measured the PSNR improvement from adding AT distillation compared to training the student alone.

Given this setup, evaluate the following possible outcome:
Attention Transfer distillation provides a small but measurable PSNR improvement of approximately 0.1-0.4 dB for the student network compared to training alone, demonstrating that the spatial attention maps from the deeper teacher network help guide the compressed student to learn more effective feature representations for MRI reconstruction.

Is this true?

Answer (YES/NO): YES